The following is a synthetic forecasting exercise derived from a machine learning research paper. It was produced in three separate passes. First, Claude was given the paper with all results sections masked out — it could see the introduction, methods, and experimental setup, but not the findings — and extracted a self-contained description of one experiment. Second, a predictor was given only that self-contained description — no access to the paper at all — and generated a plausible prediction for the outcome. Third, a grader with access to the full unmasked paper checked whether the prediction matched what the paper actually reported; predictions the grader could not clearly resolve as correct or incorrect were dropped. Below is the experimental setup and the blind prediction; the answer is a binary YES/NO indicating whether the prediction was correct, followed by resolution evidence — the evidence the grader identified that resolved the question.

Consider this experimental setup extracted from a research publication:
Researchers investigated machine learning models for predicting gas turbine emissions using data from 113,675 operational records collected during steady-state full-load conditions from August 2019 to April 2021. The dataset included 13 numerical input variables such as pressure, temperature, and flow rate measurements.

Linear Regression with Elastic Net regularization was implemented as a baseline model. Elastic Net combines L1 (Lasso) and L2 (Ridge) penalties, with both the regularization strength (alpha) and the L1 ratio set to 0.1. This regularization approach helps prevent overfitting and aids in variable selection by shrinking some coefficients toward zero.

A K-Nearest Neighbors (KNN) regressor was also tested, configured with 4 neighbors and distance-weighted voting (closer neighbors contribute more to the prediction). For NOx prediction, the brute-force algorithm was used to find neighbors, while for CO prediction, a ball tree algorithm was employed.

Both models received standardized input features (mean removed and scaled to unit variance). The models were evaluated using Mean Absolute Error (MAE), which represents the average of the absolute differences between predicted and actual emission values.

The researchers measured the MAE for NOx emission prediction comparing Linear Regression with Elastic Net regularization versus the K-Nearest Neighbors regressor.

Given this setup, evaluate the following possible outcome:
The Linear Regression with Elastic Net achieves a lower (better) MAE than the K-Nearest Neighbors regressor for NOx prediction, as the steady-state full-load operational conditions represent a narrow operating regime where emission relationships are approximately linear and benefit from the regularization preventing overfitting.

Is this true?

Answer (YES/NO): NO